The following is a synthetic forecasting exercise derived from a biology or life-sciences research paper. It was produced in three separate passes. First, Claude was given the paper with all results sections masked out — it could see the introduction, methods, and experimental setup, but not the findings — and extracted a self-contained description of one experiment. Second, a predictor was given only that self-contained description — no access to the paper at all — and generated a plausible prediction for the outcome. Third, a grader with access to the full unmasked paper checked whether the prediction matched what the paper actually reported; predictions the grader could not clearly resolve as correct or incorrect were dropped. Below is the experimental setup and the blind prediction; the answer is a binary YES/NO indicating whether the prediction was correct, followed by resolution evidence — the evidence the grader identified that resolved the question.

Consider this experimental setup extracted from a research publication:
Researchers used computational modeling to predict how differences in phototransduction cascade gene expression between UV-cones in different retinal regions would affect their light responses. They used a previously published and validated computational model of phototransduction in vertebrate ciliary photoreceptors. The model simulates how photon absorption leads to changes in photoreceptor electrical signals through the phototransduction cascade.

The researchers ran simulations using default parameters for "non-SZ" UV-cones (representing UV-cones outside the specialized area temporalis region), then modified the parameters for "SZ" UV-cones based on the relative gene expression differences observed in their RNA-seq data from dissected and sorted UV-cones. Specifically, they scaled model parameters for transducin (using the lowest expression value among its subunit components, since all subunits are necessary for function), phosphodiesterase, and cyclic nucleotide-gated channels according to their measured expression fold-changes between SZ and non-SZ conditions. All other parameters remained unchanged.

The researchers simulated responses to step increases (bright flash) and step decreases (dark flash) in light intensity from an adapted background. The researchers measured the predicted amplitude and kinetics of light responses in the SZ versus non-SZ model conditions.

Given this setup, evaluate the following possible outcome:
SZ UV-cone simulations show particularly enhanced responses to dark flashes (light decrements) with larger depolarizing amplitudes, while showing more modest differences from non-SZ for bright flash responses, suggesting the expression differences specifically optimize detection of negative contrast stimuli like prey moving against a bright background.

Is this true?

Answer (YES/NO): NO